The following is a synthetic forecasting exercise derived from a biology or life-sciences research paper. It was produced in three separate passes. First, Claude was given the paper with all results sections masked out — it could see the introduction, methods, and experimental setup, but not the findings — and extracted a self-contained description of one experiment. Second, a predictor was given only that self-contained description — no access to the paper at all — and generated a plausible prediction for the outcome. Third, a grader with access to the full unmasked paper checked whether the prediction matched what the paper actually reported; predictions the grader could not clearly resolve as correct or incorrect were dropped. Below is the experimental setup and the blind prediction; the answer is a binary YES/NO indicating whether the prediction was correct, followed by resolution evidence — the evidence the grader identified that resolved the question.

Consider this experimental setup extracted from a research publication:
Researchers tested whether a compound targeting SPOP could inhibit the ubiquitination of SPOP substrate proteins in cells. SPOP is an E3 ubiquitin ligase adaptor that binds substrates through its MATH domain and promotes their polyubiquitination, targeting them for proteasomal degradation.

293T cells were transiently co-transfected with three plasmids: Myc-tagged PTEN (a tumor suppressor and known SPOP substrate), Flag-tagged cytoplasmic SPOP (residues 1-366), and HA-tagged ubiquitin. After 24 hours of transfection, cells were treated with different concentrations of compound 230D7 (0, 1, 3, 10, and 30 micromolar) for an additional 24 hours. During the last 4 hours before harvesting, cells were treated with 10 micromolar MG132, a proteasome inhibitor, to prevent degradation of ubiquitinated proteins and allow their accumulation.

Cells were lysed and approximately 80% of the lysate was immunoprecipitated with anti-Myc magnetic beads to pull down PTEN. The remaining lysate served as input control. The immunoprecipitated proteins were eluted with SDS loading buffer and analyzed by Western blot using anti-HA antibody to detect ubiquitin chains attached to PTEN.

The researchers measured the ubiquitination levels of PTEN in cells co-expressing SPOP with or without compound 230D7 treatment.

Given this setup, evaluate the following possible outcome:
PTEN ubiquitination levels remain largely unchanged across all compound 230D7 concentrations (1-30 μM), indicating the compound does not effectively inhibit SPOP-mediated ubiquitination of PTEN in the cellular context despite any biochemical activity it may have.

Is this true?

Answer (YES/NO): NO